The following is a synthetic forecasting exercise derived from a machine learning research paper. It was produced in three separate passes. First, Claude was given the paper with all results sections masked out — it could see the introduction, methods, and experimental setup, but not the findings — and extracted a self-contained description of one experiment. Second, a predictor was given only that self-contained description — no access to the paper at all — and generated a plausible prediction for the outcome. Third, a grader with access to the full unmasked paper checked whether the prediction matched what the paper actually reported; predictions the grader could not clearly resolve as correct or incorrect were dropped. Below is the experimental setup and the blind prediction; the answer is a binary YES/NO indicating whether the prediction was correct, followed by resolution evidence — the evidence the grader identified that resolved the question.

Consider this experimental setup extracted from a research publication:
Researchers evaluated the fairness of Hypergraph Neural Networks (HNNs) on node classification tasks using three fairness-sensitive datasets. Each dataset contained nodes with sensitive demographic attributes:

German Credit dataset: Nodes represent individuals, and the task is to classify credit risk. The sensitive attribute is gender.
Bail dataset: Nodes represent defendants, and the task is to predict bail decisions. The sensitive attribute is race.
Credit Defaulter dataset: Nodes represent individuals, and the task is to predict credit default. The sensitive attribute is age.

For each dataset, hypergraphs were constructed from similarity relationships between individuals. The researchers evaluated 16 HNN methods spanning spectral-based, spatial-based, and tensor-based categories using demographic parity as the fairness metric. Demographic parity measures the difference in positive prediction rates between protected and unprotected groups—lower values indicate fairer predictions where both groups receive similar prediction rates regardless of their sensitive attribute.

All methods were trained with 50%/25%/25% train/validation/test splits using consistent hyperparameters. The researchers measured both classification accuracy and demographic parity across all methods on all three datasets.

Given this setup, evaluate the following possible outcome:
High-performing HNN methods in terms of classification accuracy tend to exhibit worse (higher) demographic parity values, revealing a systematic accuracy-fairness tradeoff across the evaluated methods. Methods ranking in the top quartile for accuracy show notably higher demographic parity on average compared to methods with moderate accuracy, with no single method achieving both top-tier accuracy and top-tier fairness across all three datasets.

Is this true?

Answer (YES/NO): NO